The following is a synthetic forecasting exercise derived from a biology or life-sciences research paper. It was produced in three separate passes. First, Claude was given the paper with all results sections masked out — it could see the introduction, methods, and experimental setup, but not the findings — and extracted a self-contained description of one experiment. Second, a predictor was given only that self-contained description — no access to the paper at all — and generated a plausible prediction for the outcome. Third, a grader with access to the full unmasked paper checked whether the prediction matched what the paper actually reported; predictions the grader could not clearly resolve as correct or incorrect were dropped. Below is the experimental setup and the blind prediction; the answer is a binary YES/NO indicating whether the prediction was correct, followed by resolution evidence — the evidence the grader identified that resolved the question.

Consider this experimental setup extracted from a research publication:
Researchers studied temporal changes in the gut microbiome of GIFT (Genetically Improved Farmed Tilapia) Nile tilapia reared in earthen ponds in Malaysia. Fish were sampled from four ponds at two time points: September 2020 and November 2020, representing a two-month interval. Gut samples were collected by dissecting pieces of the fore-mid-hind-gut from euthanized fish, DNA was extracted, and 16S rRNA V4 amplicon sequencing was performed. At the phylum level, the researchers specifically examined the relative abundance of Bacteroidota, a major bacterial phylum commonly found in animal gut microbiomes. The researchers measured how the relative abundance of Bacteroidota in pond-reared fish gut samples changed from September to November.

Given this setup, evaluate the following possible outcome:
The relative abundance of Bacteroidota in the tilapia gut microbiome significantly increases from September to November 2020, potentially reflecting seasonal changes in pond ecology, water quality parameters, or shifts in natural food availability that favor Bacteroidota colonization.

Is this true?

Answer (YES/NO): NO